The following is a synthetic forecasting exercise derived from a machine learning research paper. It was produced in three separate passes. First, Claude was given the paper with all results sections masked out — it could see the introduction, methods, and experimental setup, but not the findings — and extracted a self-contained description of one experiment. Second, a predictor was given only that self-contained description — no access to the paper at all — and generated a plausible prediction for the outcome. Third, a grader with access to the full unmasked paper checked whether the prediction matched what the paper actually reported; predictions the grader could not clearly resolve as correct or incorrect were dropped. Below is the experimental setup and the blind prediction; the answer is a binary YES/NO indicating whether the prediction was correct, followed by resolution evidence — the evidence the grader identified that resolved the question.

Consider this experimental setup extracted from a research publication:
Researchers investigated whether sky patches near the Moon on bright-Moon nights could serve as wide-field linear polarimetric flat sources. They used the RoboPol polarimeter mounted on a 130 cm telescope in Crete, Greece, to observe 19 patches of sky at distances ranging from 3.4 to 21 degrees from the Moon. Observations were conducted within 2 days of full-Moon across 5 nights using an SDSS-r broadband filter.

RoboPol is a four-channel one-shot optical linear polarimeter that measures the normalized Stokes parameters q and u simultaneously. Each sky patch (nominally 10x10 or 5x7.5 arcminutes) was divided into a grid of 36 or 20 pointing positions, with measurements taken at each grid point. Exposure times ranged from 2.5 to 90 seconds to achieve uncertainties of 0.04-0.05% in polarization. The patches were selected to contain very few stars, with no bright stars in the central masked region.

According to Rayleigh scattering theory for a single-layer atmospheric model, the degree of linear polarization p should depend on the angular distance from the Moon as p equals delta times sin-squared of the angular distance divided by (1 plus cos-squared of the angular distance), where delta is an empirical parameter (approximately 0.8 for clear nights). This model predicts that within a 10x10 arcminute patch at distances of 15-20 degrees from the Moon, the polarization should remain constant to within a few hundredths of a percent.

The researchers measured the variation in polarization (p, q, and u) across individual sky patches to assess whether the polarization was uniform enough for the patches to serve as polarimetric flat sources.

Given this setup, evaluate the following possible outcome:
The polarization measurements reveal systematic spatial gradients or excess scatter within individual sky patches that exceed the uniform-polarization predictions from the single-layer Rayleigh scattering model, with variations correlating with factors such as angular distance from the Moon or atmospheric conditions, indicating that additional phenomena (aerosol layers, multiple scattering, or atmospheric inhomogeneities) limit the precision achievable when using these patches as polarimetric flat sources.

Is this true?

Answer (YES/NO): NO